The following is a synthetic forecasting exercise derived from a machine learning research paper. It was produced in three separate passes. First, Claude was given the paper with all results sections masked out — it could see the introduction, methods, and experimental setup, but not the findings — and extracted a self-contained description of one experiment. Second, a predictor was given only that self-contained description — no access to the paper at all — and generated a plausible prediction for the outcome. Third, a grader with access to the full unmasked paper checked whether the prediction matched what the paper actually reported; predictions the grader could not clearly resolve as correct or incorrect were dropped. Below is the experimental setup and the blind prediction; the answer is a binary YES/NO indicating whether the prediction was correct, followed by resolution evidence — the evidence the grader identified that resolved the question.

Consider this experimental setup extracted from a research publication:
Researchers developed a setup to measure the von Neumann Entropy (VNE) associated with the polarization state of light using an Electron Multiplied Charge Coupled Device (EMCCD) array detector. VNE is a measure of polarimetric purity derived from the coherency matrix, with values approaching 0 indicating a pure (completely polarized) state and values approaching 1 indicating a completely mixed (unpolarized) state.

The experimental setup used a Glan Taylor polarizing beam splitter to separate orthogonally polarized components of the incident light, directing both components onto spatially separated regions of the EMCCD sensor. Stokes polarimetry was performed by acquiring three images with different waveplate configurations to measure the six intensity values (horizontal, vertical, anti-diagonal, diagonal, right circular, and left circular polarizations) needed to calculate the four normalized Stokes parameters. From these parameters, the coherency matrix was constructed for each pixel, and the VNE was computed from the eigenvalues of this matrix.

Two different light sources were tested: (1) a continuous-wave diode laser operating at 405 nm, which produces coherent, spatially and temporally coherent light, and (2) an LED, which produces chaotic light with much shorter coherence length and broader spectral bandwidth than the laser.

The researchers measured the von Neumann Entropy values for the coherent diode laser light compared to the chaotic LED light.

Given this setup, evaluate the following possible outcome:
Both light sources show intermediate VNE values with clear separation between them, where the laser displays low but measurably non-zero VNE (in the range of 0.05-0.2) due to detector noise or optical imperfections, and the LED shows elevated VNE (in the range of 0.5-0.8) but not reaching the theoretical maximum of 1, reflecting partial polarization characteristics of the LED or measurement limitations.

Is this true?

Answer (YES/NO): NO